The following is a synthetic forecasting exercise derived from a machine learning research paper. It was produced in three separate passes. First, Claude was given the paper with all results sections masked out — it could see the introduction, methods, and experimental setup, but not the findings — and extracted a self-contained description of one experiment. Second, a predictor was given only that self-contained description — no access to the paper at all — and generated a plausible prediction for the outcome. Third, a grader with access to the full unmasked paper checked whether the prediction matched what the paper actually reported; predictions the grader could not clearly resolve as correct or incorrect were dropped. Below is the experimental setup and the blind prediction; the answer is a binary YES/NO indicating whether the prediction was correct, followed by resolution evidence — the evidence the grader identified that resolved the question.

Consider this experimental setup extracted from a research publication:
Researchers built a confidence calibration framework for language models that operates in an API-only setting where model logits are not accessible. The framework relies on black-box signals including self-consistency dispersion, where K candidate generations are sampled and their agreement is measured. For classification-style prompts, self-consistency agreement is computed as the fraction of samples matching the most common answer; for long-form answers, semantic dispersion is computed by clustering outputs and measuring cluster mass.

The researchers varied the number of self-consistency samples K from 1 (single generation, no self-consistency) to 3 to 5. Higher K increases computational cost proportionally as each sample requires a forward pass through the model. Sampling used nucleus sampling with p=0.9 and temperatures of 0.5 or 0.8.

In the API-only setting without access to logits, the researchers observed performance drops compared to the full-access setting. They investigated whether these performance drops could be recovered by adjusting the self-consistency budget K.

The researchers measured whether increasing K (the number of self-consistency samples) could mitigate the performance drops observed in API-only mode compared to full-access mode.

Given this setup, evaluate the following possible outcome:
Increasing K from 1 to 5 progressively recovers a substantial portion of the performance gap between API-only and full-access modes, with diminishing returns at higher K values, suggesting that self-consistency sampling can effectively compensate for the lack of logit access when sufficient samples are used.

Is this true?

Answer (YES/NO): YES